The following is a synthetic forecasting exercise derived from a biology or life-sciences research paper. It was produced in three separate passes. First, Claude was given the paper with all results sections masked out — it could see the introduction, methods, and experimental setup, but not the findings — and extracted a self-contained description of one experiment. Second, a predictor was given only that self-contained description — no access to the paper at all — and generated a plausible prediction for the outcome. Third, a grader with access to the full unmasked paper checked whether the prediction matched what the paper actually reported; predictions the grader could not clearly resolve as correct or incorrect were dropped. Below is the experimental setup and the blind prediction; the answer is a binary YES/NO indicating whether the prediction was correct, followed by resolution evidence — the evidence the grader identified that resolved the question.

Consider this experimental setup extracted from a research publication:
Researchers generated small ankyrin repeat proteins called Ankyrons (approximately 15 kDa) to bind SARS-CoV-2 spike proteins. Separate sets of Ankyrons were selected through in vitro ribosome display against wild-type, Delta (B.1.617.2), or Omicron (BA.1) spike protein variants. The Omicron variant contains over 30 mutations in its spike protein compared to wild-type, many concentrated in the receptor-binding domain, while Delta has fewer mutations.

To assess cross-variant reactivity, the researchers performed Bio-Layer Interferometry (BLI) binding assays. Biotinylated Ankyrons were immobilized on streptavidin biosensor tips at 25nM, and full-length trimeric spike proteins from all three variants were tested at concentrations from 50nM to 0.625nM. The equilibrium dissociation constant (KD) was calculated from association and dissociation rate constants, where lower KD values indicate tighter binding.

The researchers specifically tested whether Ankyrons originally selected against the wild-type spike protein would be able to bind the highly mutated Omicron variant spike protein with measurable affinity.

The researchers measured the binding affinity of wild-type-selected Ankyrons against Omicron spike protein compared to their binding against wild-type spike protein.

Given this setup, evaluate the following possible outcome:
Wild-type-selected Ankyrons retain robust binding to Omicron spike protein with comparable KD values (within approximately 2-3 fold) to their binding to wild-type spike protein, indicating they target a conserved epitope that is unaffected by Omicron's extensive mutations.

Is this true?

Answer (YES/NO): NO